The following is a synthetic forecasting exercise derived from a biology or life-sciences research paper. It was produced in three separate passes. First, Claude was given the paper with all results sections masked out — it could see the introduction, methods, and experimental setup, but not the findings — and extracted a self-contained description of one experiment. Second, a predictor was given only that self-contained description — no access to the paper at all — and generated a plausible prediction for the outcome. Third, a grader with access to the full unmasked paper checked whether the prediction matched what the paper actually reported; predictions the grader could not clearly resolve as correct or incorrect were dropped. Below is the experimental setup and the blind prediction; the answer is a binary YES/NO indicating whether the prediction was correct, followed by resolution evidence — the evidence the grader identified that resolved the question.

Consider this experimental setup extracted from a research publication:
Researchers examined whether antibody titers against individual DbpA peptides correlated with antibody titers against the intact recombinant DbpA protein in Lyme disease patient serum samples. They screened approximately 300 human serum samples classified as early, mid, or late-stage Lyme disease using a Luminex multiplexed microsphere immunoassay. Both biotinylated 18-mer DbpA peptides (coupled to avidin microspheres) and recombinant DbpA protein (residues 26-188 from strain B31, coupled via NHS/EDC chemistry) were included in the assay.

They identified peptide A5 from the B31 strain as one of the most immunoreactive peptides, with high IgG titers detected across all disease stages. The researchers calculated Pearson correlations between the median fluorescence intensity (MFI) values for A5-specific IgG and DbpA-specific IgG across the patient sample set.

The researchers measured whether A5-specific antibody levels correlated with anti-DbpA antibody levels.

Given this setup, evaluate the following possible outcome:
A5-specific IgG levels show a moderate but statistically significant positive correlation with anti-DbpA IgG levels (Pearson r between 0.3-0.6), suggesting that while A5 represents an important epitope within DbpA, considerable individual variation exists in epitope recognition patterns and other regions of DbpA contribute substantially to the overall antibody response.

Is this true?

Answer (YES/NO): NO